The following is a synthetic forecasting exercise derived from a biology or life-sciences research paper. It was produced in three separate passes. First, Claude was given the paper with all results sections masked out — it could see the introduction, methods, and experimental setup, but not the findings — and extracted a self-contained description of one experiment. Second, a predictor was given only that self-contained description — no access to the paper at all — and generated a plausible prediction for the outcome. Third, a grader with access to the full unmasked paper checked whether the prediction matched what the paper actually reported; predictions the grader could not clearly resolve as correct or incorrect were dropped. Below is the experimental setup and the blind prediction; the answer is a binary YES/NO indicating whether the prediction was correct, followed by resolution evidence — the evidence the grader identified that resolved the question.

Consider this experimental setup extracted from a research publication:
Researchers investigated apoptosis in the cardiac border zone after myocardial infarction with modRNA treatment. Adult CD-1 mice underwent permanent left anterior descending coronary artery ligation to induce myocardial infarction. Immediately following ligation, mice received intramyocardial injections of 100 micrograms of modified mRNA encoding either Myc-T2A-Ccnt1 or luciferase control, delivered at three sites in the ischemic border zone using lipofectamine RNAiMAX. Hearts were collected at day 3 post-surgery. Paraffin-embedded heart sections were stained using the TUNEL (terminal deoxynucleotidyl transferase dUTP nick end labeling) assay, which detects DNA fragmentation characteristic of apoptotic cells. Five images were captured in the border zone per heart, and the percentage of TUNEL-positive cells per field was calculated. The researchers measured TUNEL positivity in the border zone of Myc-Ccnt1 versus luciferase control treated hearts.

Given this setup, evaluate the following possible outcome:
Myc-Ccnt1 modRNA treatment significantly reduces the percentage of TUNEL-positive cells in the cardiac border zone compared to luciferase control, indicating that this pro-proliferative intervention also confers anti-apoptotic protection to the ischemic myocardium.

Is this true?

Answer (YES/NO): NO